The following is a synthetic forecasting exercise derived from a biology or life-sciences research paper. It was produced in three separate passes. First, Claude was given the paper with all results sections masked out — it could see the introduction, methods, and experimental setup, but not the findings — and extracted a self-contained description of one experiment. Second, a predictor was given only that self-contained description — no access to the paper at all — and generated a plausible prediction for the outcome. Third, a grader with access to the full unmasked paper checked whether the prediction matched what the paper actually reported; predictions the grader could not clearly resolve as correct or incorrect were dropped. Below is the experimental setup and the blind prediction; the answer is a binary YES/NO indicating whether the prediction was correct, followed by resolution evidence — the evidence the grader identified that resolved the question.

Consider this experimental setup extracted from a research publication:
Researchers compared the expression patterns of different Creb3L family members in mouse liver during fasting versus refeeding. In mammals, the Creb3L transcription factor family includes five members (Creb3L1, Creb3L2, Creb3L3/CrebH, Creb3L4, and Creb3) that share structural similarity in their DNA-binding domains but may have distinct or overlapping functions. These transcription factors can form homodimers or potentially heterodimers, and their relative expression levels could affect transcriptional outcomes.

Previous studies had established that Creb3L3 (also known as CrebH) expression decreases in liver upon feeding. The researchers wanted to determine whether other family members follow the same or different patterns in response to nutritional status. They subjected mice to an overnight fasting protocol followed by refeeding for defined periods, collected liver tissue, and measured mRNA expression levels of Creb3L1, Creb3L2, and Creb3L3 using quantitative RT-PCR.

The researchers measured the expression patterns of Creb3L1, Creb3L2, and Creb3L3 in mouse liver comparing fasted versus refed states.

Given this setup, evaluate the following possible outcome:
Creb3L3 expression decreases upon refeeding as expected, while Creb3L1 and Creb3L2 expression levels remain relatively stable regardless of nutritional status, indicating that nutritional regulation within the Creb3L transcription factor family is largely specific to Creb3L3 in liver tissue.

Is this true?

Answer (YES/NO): NO